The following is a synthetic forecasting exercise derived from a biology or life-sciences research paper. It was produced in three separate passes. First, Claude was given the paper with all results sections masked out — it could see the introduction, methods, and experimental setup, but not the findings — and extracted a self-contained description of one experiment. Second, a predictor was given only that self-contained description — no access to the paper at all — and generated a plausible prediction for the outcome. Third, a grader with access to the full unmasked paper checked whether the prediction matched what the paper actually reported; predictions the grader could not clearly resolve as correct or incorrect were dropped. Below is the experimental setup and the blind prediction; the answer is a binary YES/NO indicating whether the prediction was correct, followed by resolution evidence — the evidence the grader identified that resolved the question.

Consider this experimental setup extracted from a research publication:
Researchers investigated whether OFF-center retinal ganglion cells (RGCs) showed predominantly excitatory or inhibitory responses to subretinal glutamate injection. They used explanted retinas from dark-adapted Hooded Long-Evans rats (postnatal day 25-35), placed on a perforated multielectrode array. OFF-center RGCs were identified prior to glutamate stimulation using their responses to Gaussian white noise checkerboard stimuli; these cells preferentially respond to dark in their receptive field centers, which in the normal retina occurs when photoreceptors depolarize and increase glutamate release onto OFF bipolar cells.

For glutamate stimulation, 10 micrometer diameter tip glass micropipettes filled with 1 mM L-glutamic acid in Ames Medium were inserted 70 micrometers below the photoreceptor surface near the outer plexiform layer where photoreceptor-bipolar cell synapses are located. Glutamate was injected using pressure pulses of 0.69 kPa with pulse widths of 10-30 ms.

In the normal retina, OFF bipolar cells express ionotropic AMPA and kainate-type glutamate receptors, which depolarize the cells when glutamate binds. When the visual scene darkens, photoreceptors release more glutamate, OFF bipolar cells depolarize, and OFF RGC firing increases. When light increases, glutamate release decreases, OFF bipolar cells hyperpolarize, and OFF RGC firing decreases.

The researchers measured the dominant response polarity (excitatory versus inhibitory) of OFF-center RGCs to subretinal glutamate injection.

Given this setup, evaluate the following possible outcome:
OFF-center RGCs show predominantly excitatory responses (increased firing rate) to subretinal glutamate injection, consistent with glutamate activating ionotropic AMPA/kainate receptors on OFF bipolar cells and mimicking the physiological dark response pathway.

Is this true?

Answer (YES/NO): NO